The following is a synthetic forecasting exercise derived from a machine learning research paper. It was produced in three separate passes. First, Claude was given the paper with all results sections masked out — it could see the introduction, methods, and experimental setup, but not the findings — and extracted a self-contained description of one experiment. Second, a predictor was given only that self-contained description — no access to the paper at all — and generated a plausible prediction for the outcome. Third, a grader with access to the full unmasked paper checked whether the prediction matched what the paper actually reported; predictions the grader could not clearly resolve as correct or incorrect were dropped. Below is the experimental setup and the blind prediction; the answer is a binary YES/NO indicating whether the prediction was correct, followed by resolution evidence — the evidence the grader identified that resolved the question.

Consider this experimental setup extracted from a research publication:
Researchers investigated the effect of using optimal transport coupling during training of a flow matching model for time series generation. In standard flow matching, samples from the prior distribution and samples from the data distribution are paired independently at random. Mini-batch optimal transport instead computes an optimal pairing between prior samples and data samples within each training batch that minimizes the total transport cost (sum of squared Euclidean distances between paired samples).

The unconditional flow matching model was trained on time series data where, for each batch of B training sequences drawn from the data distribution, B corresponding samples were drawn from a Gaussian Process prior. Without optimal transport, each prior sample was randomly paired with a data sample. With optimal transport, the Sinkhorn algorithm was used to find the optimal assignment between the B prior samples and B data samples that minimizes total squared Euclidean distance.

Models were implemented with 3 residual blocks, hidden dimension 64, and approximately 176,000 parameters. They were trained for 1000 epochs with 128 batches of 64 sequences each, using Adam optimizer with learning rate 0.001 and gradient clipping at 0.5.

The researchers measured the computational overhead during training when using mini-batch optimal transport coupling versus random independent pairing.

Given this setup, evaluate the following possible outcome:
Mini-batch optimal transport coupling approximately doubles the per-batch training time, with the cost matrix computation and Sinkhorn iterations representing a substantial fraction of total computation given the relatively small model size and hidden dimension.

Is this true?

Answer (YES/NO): NO